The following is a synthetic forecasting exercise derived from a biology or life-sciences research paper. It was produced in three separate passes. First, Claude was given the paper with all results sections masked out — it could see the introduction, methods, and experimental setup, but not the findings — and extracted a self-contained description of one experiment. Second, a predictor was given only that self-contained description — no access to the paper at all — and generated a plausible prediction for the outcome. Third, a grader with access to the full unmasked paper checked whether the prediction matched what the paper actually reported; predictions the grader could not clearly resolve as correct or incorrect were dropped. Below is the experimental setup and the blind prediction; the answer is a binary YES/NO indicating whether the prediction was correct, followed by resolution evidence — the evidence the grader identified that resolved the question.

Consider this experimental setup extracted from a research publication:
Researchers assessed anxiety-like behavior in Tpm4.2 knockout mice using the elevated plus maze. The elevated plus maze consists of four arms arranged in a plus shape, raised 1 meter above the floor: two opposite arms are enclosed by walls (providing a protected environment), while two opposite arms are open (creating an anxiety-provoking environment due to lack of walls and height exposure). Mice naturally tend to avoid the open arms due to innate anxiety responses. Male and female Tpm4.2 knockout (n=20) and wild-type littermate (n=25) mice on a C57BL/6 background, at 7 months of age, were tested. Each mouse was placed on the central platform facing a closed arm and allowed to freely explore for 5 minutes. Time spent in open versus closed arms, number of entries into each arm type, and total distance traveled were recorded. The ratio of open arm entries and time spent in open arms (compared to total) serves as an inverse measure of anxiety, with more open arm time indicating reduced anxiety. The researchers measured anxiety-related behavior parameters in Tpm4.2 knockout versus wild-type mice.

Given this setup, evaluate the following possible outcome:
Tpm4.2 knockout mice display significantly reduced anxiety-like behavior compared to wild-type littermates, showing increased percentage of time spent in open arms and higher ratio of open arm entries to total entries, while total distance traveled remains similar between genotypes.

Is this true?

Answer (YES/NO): NO